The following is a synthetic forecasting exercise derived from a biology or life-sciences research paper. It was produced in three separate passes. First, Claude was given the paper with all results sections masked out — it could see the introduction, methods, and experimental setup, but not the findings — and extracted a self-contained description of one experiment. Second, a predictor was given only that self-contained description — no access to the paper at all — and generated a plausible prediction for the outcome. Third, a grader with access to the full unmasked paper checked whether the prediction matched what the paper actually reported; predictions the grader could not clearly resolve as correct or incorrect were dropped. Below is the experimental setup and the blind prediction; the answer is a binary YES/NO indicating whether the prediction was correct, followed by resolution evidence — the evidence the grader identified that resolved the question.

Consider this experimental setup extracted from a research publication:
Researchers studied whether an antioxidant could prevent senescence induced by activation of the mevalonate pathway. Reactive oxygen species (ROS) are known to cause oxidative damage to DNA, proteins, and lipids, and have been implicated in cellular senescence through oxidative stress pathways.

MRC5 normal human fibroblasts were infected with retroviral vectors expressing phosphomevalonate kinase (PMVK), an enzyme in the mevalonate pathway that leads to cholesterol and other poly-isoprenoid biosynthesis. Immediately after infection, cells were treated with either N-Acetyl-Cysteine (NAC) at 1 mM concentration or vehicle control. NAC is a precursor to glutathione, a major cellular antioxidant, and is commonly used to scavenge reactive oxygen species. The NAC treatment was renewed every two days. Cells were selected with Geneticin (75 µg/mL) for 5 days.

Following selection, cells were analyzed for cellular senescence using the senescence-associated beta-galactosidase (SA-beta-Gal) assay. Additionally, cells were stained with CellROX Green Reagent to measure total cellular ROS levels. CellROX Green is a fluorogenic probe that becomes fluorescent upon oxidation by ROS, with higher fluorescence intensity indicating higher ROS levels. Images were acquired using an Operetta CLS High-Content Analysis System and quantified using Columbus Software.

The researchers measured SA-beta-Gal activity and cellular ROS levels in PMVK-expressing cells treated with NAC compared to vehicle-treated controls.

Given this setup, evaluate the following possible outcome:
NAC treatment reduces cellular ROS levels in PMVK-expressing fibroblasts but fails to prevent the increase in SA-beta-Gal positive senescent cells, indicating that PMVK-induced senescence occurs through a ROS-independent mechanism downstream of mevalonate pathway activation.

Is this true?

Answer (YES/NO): NO